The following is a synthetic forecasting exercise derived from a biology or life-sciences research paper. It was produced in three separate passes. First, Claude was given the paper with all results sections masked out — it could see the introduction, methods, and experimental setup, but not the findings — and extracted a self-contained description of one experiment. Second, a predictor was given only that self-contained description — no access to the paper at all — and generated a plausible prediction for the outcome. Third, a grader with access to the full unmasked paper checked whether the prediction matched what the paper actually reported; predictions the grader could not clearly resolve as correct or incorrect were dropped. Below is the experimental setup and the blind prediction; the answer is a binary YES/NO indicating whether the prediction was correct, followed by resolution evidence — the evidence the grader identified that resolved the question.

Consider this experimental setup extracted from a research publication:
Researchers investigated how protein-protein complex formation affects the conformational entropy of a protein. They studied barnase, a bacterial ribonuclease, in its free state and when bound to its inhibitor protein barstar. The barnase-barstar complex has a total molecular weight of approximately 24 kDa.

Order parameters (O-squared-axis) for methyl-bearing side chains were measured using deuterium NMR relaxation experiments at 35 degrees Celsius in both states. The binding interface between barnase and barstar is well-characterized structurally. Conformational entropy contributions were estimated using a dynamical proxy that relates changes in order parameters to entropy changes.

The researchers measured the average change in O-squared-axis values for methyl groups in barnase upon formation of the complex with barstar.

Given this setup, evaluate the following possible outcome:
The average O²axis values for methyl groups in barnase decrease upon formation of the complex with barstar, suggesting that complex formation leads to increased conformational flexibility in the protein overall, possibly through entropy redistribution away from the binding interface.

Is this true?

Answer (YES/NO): NO